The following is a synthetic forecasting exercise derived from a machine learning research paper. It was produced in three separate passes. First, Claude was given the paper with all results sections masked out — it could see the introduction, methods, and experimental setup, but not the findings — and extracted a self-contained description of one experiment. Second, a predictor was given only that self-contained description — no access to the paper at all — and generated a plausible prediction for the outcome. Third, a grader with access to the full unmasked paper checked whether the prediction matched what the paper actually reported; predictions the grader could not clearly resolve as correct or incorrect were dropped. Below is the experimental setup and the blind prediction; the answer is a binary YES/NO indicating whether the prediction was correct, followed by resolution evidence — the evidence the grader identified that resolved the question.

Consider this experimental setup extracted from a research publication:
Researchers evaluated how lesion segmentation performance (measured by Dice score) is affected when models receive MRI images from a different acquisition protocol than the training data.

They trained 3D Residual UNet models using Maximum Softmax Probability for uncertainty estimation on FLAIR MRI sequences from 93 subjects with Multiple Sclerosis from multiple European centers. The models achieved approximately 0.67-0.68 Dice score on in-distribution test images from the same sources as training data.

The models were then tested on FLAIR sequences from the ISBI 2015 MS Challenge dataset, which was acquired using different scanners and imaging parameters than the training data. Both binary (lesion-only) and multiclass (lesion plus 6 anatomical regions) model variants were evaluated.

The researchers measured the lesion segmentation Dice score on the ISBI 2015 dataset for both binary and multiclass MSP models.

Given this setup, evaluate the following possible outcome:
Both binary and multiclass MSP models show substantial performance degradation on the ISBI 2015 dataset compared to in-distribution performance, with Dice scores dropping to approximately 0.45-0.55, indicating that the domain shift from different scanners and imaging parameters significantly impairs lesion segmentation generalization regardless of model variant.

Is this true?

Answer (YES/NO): NO